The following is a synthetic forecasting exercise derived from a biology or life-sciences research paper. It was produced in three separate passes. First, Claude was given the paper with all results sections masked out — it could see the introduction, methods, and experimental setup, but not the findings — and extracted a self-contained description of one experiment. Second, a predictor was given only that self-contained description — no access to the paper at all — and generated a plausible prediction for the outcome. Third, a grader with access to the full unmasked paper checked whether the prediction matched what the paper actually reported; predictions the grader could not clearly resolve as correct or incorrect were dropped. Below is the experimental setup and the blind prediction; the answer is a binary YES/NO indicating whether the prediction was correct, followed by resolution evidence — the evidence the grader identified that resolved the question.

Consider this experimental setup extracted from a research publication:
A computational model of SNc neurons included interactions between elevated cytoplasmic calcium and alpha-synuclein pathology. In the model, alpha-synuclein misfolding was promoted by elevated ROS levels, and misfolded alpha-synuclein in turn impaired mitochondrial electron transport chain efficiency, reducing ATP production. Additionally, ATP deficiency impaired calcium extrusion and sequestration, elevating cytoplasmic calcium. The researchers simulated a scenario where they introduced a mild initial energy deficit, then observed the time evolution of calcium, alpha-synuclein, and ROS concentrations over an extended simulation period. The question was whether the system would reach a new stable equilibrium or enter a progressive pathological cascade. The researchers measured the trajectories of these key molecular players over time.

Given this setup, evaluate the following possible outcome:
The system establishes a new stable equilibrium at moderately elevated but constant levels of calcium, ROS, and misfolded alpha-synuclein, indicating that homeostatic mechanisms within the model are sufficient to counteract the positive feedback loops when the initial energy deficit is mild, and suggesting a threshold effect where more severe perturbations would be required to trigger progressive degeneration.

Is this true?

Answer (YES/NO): NO